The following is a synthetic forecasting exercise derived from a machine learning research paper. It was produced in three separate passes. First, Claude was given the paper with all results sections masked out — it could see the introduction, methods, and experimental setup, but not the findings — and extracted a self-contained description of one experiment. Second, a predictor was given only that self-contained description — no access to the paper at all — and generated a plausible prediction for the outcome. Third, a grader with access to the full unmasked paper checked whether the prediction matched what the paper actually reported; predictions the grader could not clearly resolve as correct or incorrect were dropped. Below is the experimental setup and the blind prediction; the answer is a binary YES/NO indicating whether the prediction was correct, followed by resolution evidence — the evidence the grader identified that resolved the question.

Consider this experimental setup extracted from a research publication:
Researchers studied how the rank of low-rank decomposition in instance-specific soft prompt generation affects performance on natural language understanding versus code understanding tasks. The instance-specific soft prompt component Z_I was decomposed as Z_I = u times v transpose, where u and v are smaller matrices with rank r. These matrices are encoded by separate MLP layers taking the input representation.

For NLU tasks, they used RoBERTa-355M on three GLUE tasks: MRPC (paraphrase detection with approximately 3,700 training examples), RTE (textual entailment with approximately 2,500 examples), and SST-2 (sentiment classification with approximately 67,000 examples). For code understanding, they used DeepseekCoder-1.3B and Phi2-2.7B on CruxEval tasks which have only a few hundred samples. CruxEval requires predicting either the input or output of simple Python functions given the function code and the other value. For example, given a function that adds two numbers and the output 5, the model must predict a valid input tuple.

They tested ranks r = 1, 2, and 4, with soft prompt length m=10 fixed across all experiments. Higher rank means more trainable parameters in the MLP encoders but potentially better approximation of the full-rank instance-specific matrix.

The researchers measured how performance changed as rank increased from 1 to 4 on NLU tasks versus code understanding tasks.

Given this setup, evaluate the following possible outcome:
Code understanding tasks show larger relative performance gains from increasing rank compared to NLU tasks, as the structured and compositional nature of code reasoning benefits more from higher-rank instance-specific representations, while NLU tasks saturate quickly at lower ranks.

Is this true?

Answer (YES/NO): NO